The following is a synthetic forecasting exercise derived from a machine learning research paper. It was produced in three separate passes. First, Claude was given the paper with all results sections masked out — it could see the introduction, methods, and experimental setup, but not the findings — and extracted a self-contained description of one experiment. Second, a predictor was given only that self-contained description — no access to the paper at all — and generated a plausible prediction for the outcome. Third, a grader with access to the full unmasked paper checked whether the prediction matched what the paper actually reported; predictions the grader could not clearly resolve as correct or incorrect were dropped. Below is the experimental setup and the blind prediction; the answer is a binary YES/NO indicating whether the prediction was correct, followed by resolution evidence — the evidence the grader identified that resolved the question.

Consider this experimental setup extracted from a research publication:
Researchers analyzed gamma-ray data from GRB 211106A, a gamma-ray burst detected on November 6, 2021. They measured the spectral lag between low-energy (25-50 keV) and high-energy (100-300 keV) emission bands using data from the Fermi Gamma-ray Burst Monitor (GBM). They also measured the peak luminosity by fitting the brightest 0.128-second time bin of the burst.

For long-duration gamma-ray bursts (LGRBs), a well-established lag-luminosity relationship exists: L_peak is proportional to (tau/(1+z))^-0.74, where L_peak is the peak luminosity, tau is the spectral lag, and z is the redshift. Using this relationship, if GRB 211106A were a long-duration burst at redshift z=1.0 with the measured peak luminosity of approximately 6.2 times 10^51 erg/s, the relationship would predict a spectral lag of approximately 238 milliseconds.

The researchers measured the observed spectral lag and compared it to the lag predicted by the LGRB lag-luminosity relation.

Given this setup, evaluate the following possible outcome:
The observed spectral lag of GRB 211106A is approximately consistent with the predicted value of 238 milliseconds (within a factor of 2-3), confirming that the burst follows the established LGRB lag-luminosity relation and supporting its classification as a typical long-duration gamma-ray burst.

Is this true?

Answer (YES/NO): NO